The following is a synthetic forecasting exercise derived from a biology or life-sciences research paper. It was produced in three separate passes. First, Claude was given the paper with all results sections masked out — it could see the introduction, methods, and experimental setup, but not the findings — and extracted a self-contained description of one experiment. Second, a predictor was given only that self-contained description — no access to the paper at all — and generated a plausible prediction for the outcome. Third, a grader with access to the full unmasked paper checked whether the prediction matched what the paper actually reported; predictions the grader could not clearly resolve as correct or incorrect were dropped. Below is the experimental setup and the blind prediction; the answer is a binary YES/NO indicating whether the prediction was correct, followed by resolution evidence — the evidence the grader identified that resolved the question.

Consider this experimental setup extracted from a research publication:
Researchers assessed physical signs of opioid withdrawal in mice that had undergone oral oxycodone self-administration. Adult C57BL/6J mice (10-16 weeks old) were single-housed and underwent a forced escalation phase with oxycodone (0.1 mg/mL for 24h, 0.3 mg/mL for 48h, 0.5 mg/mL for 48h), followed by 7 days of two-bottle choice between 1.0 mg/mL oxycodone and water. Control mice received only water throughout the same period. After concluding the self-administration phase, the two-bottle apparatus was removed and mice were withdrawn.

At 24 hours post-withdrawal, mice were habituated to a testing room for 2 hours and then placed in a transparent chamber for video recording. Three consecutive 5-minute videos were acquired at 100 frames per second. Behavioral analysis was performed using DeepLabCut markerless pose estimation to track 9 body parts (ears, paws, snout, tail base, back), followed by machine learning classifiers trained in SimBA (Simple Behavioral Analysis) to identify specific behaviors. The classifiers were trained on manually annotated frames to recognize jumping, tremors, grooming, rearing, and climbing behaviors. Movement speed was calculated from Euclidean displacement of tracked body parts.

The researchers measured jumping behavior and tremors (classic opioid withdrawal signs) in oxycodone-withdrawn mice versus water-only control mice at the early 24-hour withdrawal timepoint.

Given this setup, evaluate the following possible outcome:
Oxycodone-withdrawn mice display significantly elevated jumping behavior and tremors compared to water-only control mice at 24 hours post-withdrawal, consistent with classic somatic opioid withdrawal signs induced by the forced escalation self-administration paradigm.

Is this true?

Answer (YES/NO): YES